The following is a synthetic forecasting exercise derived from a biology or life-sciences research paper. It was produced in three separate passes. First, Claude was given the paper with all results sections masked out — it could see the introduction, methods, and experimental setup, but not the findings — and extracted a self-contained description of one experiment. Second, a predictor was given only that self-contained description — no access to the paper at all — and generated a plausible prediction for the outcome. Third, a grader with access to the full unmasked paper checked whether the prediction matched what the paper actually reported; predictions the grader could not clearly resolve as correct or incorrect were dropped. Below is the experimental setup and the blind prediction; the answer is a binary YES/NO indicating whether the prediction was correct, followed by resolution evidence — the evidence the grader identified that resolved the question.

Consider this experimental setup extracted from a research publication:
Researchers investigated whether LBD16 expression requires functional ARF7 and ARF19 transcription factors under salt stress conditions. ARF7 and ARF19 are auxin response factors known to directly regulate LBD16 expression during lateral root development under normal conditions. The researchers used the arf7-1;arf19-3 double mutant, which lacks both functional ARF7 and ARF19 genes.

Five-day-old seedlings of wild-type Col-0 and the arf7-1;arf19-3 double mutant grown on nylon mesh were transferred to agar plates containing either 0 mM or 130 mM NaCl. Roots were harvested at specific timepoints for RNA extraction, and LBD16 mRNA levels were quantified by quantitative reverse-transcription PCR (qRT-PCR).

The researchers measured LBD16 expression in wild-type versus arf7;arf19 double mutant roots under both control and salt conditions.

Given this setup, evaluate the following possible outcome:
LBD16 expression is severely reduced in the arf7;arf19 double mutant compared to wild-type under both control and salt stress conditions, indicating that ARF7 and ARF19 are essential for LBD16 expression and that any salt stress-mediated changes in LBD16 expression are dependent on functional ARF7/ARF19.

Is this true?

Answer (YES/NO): NO